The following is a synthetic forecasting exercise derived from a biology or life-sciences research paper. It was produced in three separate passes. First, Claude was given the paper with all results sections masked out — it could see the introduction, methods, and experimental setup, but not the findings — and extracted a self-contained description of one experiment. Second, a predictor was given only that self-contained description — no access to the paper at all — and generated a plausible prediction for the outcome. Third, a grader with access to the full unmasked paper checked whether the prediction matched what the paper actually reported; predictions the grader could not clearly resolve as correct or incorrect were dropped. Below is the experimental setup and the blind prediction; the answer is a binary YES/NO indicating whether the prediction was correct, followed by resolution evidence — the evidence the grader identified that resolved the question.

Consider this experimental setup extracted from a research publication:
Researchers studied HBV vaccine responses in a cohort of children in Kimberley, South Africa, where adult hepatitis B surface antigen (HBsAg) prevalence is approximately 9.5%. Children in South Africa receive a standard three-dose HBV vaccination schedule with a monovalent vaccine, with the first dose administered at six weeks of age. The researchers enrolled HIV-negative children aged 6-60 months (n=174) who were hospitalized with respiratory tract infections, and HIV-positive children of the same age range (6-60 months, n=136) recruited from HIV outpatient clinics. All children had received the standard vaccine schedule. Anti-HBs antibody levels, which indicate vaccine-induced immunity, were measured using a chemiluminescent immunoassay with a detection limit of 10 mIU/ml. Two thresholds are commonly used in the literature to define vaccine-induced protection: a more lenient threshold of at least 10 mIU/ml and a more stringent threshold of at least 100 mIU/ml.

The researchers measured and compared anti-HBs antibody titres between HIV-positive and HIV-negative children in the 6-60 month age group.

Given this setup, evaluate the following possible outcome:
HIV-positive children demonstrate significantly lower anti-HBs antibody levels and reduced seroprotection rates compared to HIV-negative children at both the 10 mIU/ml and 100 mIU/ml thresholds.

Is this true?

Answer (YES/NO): YES